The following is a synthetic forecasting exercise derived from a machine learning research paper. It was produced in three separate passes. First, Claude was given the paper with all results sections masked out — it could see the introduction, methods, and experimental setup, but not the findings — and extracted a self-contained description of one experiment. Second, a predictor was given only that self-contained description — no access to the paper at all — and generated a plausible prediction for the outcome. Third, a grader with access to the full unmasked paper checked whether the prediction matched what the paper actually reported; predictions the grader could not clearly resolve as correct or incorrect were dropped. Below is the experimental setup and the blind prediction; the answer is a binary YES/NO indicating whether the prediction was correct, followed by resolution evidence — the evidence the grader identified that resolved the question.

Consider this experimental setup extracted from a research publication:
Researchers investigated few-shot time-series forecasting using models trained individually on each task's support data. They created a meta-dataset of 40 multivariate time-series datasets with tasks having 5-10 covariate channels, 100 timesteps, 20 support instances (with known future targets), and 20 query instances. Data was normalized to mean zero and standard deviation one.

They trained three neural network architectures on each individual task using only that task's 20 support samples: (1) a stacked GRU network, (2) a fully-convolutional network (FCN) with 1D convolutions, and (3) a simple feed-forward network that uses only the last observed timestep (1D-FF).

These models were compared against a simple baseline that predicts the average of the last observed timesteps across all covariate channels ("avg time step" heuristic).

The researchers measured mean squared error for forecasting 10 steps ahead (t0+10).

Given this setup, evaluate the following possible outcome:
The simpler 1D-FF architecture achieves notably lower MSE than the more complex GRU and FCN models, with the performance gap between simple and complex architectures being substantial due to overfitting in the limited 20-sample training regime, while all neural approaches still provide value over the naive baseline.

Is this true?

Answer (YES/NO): NO